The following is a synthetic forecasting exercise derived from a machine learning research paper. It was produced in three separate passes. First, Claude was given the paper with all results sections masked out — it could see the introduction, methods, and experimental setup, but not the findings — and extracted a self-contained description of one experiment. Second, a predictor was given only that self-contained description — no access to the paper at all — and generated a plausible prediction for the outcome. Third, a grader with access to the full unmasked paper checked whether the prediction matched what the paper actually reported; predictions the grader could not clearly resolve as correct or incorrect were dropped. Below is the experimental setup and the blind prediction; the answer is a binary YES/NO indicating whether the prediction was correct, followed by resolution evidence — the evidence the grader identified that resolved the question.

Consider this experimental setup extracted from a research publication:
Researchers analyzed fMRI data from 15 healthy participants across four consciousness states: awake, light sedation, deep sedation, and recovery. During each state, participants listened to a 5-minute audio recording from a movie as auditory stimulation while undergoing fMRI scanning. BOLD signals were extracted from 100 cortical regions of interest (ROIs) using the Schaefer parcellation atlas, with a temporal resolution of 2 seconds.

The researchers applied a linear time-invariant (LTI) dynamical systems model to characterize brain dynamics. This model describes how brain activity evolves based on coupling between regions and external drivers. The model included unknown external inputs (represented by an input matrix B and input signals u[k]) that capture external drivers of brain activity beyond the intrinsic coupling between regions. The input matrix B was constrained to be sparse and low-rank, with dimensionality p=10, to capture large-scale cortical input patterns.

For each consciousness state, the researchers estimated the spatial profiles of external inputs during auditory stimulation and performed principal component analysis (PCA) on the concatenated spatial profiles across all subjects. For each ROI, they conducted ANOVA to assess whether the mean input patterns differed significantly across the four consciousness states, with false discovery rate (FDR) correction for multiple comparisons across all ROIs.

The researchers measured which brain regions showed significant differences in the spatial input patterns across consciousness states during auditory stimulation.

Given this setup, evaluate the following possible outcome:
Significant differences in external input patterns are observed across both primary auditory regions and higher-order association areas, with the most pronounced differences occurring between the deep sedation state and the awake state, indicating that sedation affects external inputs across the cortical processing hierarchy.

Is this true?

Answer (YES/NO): NO